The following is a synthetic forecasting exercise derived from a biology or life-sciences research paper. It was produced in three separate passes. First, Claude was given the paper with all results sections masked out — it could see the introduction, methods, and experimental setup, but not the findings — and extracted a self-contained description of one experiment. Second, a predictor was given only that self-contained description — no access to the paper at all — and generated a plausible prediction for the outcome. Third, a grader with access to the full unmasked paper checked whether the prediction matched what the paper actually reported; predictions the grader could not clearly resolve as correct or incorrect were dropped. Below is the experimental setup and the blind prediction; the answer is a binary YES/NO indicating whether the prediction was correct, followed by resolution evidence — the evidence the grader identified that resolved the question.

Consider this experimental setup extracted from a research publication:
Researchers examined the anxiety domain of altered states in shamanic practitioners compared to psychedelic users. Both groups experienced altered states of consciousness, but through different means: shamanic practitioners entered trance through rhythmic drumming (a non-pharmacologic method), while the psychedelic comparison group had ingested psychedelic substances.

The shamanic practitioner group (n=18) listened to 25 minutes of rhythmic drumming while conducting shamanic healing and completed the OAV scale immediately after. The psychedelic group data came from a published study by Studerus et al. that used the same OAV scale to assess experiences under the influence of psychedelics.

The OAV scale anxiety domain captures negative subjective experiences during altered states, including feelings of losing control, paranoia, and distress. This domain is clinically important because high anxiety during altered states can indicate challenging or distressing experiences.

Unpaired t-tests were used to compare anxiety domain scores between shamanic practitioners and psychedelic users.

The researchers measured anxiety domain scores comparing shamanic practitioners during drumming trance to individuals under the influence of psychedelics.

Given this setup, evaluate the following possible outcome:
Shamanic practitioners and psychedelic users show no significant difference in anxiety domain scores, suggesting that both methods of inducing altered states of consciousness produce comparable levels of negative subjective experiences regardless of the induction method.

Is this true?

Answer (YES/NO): NO